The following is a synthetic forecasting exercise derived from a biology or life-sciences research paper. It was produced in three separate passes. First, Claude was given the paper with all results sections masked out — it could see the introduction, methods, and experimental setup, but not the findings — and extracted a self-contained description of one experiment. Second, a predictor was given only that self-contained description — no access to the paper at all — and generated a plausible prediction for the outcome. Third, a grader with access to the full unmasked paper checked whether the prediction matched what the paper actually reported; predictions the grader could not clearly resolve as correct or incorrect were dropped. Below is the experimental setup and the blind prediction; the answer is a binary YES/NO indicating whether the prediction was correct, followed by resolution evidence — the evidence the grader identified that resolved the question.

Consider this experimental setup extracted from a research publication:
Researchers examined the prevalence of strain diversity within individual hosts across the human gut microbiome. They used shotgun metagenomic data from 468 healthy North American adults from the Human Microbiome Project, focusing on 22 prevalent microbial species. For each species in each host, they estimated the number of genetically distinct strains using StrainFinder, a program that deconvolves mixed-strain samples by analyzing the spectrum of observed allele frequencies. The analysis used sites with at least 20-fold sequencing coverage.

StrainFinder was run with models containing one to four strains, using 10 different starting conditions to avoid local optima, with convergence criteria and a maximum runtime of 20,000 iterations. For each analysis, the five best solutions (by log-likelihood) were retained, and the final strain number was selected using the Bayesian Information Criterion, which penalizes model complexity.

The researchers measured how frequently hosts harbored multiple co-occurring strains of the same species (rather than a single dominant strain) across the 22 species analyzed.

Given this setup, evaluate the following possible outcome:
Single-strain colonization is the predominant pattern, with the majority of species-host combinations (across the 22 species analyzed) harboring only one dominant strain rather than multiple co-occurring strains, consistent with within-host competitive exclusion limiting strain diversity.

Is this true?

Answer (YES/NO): NO